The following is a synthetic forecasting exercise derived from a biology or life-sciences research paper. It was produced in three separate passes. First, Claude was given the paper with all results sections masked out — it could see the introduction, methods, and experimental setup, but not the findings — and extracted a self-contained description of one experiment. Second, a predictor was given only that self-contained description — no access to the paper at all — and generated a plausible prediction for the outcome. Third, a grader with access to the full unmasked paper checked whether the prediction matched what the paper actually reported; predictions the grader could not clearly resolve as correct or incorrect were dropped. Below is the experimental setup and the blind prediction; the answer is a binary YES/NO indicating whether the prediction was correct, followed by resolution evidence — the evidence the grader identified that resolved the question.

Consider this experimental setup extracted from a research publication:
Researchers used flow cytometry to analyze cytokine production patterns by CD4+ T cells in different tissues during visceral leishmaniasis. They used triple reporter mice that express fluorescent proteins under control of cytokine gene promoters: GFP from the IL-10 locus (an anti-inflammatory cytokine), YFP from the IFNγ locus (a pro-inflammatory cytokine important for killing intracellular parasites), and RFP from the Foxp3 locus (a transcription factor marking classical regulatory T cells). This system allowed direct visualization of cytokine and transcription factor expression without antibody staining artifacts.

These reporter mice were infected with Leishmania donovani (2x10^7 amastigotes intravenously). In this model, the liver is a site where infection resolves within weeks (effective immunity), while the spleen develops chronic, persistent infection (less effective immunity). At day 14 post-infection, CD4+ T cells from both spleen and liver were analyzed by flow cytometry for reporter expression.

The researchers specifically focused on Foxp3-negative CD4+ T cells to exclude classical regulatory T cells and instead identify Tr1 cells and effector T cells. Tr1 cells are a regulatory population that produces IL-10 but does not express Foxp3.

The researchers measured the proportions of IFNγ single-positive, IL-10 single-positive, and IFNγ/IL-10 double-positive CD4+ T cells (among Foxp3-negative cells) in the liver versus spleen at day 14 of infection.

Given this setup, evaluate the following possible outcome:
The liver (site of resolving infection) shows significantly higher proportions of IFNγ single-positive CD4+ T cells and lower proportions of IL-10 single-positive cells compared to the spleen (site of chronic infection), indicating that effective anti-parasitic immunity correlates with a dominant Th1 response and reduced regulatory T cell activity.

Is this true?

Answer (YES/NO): NO